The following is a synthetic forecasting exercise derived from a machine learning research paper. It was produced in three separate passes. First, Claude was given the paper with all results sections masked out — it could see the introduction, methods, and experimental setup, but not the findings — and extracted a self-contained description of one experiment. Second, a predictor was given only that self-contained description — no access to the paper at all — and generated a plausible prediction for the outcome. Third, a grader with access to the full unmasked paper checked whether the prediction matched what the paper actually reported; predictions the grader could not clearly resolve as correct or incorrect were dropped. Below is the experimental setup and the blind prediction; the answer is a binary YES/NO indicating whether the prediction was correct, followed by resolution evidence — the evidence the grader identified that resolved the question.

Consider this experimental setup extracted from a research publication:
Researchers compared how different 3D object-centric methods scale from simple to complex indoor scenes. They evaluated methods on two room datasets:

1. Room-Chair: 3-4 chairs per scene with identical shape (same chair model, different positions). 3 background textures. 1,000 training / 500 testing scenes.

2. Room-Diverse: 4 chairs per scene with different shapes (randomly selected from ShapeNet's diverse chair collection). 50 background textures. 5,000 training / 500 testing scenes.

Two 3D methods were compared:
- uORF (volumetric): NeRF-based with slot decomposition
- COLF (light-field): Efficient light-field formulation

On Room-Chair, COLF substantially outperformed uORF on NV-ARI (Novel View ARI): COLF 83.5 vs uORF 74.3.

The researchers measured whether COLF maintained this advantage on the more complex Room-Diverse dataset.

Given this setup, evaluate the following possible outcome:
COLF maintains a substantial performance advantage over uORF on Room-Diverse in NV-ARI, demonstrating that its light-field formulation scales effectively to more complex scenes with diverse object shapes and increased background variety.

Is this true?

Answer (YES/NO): NO